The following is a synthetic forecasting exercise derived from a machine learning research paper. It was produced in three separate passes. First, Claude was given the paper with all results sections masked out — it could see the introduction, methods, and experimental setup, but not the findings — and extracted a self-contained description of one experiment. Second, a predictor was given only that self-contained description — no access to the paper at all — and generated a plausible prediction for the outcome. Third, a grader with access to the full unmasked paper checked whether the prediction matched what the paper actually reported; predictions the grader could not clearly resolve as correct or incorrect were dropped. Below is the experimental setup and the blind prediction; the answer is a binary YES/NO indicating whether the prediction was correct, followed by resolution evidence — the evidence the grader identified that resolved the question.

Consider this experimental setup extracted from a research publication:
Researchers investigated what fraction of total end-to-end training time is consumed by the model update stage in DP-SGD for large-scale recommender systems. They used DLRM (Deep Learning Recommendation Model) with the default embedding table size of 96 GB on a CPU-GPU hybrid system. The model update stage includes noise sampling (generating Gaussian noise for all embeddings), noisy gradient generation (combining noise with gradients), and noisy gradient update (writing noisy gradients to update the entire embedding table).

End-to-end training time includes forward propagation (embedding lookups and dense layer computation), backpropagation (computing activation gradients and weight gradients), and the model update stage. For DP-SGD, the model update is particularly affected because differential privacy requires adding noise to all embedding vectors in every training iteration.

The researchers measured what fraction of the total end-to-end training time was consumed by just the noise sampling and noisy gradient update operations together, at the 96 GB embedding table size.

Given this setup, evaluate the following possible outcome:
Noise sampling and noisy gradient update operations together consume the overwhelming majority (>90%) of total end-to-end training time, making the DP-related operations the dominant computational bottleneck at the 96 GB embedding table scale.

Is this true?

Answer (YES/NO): NO